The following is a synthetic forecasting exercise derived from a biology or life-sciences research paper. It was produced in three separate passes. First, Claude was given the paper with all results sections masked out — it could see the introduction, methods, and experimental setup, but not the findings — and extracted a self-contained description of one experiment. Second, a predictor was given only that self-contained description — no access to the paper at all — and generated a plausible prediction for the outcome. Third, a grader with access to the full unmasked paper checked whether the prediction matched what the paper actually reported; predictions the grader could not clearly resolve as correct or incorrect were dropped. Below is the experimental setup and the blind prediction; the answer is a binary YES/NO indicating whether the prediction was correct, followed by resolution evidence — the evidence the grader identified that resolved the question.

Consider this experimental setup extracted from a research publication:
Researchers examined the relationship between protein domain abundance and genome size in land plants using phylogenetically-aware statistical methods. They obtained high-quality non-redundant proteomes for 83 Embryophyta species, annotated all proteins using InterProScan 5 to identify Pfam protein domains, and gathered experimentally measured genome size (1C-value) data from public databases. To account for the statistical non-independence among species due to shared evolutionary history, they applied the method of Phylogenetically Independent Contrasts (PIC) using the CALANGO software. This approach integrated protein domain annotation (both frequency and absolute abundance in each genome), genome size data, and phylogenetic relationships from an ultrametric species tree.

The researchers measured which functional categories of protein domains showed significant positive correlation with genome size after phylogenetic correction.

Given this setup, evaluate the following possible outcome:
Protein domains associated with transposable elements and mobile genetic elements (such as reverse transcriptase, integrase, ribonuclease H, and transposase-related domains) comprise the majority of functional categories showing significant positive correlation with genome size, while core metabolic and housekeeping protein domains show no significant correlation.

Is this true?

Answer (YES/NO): NO